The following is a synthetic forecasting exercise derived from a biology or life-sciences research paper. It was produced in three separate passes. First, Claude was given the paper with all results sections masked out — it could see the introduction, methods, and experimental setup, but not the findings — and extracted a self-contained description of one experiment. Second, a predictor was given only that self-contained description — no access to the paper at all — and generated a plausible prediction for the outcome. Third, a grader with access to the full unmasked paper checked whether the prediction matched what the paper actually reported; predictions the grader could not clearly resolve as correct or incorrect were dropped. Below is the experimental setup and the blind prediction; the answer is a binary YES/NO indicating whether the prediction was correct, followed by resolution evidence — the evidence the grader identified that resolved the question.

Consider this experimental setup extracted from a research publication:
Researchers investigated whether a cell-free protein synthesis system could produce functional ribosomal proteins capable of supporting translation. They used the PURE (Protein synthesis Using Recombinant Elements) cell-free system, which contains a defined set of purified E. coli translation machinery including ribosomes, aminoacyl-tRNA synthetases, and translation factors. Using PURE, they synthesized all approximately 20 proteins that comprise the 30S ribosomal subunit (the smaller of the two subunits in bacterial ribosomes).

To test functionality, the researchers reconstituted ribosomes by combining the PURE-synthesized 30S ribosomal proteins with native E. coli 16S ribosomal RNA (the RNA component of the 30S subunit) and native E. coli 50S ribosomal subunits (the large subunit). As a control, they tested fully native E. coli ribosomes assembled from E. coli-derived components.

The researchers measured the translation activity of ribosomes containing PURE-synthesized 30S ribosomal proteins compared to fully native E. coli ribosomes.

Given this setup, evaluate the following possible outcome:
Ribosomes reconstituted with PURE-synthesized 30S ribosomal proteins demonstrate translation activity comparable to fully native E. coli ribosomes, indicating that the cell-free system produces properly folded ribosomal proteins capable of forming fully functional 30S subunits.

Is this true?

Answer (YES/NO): NO